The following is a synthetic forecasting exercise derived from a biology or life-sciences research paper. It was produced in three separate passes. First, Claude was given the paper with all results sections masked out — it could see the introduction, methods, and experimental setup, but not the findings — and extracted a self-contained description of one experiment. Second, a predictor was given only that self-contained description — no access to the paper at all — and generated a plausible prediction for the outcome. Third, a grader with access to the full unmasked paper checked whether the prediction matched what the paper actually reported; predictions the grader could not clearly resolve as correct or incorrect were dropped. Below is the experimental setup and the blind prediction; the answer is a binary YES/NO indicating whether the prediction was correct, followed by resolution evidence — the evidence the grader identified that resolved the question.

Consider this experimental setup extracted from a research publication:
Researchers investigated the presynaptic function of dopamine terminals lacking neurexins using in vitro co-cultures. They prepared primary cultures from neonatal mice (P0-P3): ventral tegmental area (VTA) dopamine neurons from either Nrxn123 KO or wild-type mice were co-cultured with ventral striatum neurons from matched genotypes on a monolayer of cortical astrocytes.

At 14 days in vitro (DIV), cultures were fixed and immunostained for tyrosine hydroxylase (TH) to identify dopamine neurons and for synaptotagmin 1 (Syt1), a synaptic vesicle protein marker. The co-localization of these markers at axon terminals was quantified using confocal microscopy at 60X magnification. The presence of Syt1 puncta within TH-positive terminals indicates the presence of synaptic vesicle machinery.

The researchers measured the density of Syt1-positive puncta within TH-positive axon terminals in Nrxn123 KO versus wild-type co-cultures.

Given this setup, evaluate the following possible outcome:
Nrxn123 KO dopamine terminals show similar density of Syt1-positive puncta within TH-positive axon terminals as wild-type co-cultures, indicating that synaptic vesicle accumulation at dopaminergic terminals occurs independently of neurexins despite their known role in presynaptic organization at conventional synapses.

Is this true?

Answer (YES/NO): YES